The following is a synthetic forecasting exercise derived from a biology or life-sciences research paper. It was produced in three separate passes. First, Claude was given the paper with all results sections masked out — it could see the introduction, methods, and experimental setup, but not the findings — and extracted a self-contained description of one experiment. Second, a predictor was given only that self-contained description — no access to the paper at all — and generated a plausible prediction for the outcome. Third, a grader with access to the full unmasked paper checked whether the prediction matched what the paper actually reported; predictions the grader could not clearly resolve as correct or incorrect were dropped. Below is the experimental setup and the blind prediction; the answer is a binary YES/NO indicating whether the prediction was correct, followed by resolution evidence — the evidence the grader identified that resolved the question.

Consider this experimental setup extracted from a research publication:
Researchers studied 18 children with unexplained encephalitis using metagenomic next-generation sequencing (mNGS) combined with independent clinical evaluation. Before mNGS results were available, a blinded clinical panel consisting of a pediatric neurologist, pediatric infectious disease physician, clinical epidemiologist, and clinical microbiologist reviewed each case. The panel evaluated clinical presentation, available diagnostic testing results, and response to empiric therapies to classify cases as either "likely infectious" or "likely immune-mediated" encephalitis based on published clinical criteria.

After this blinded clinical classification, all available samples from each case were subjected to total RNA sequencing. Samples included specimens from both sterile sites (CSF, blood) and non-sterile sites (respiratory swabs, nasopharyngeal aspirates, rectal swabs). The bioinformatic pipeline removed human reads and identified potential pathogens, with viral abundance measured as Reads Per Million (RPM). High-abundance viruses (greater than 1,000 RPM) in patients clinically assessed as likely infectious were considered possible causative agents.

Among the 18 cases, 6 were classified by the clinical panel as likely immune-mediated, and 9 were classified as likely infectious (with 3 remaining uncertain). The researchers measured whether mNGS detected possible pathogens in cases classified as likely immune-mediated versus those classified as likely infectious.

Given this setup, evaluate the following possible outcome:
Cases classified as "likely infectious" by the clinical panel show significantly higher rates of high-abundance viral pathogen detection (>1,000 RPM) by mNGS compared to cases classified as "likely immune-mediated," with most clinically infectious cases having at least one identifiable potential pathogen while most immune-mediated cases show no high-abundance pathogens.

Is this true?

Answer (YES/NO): YES